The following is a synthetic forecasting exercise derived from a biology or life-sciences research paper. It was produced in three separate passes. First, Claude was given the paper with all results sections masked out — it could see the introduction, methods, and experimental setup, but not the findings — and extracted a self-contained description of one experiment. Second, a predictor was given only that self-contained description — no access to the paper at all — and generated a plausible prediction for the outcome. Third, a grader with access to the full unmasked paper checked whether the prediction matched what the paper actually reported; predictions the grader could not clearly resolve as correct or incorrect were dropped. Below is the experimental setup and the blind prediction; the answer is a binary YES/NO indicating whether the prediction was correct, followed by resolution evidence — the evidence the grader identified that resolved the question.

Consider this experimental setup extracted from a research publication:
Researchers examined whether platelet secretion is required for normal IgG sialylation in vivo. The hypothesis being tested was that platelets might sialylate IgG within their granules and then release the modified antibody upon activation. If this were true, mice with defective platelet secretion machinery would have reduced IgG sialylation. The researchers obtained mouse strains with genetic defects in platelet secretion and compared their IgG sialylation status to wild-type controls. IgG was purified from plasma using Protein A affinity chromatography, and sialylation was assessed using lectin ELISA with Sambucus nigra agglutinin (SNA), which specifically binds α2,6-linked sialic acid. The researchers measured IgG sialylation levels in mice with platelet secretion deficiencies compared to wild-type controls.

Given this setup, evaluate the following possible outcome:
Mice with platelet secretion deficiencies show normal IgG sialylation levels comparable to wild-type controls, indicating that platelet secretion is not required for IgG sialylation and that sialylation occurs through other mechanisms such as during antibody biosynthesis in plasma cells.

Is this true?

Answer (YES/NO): NO